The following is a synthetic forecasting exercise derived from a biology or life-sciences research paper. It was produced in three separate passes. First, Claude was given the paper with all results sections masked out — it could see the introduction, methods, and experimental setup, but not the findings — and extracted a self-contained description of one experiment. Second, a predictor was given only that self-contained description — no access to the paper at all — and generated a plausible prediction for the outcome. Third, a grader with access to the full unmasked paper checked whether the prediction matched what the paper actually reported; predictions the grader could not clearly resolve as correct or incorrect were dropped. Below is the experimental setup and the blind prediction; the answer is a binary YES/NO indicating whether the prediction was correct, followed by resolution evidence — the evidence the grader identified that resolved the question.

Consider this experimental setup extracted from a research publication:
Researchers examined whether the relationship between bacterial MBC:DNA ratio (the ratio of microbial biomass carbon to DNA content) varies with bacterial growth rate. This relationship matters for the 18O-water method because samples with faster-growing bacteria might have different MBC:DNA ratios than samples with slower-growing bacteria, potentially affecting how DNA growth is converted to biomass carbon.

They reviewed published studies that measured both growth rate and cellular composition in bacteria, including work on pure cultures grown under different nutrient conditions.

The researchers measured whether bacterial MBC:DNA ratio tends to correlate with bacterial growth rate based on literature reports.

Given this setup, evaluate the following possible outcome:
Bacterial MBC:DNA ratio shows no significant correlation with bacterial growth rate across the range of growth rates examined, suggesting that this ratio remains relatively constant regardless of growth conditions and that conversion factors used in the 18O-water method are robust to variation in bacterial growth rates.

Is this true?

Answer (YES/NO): NO